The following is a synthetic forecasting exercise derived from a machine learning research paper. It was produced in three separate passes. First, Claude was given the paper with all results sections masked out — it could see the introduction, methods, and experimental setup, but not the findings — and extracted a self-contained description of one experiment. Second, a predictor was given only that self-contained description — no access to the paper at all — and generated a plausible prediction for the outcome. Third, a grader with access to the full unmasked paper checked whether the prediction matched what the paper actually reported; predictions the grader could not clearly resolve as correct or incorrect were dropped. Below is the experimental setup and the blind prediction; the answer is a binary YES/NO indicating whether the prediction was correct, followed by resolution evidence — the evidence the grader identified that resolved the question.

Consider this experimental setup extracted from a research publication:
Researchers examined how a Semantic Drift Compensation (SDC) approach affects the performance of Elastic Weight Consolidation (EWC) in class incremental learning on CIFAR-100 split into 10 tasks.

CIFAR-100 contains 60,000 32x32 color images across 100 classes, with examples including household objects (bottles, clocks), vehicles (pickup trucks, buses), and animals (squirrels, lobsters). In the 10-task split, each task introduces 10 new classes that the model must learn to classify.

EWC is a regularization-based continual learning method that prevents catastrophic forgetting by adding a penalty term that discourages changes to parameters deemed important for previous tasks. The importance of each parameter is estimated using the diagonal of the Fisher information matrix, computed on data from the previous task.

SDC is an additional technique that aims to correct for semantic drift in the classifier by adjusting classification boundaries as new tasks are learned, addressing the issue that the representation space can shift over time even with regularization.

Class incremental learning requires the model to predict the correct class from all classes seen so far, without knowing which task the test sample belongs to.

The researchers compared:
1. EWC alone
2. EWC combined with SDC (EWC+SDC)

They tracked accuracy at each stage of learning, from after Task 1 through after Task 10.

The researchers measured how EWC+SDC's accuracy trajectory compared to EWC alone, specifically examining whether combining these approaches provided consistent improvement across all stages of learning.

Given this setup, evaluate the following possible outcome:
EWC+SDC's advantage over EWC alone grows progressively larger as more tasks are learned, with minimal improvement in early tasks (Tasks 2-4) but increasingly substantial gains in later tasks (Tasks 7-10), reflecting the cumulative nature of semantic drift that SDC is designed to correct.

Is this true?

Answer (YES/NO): NO